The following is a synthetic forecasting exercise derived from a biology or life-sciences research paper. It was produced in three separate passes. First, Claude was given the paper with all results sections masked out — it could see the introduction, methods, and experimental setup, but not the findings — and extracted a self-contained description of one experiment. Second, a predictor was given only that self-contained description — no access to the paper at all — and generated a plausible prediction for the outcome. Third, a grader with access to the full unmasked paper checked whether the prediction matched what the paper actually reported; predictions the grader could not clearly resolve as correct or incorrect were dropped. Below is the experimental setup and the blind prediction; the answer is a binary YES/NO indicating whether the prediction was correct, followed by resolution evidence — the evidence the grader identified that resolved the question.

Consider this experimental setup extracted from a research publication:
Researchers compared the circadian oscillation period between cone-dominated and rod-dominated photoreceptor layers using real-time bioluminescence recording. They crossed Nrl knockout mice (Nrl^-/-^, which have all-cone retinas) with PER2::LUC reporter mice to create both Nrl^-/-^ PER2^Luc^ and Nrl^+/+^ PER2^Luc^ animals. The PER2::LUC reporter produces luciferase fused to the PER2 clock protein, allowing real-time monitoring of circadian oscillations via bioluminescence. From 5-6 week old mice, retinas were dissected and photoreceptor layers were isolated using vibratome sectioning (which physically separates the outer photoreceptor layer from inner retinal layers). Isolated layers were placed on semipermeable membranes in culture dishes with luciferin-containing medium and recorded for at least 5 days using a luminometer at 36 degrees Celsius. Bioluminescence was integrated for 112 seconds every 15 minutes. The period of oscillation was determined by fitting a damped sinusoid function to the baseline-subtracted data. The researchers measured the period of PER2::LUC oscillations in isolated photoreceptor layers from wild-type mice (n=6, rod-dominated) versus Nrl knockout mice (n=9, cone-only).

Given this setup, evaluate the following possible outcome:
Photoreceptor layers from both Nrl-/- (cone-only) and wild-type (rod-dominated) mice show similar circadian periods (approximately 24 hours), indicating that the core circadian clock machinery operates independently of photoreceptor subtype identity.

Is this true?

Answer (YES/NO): NO